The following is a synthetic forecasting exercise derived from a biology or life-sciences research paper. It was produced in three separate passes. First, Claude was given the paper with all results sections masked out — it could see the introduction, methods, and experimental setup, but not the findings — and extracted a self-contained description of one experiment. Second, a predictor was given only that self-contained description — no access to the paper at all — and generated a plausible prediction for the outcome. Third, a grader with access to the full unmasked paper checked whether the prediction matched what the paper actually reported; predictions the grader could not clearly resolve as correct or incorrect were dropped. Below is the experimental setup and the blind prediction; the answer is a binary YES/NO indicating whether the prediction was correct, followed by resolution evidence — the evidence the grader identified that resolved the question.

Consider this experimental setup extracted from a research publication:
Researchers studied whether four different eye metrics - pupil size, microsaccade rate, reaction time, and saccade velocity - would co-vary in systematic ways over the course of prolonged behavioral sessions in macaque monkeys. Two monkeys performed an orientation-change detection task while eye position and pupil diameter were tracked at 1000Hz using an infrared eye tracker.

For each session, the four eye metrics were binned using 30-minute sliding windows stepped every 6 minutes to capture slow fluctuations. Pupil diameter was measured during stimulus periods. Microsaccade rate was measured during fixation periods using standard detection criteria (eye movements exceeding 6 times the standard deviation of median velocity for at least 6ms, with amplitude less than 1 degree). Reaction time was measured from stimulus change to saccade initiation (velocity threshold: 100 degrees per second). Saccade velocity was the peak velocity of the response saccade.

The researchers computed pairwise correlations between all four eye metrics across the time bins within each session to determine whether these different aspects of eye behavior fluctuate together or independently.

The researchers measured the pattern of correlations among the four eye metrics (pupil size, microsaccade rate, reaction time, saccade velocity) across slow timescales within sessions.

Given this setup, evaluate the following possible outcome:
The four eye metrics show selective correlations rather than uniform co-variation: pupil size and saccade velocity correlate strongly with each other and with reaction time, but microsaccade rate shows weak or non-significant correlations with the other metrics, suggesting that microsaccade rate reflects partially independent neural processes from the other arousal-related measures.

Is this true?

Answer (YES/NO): NO